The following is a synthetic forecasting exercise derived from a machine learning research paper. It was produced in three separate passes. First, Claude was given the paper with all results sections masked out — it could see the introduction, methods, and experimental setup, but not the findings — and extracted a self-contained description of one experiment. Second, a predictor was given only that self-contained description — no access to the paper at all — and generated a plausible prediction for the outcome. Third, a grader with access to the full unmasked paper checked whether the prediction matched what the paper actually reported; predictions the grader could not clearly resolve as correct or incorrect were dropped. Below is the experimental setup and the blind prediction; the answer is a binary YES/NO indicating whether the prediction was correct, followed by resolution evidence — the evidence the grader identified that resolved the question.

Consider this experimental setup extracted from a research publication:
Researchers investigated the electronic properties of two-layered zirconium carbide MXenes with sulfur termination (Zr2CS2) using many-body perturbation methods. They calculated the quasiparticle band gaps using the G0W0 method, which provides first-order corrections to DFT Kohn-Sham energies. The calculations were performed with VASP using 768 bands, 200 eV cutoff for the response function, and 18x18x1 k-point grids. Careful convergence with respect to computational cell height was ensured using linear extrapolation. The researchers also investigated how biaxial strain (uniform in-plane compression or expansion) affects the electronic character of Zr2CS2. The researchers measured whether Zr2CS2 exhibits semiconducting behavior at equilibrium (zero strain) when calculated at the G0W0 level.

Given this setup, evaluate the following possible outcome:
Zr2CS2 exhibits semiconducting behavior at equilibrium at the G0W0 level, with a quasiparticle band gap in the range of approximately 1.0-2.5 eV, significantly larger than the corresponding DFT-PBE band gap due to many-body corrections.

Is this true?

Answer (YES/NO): NO